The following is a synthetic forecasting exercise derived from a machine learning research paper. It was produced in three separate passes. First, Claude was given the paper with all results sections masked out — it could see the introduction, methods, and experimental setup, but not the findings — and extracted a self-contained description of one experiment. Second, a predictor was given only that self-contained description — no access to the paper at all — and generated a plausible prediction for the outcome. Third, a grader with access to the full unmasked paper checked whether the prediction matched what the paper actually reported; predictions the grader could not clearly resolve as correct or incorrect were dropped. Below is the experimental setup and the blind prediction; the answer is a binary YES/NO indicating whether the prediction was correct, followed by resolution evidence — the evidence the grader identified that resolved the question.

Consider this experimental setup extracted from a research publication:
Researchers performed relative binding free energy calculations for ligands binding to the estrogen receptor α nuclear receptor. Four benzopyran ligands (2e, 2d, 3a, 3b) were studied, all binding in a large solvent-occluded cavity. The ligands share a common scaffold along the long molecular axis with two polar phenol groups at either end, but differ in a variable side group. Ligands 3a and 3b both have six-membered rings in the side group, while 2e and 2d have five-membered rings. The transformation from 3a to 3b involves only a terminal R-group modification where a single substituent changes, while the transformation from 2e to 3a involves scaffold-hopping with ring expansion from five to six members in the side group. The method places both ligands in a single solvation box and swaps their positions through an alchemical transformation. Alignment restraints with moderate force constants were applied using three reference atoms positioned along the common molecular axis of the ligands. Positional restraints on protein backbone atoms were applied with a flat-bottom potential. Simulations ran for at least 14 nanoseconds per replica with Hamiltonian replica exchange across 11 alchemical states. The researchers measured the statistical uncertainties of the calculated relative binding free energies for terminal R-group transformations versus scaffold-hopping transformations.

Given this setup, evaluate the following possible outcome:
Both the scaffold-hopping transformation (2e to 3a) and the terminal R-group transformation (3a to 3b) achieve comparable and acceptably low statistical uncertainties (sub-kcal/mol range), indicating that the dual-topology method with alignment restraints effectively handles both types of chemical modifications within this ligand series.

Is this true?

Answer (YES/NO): YES